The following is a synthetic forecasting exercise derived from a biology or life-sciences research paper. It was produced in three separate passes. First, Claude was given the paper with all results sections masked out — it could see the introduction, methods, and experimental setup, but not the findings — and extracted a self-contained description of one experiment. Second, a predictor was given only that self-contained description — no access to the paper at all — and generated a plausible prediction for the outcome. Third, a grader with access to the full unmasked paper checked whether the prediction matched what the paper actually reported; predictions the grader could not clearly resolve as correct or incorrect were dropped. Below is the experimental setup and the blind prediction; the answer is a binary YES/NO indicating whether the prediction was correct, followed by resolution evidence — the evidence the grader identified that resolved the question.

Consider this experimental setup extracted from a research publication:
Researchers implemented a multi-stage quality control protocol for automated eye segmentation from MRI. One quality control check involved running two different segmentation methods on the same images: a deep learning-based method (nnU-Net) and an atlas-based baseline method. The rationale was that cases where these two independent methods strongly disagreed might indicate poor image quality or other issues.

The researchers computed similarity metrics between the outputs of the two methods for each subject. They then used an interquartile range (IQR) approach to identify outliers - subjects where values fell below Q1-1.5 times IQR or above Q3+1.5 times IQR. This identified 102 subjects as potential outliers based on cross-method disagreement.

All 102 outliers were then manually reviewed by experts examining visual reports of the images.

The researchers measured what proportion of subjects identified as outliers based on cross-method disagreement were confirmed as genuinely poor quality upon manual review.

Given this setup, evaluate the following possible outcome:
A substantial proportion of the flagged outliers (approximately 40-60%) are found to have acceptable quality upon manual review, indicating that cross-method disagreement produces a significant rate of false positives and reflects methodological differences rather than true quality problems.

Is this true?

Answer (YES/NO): NO